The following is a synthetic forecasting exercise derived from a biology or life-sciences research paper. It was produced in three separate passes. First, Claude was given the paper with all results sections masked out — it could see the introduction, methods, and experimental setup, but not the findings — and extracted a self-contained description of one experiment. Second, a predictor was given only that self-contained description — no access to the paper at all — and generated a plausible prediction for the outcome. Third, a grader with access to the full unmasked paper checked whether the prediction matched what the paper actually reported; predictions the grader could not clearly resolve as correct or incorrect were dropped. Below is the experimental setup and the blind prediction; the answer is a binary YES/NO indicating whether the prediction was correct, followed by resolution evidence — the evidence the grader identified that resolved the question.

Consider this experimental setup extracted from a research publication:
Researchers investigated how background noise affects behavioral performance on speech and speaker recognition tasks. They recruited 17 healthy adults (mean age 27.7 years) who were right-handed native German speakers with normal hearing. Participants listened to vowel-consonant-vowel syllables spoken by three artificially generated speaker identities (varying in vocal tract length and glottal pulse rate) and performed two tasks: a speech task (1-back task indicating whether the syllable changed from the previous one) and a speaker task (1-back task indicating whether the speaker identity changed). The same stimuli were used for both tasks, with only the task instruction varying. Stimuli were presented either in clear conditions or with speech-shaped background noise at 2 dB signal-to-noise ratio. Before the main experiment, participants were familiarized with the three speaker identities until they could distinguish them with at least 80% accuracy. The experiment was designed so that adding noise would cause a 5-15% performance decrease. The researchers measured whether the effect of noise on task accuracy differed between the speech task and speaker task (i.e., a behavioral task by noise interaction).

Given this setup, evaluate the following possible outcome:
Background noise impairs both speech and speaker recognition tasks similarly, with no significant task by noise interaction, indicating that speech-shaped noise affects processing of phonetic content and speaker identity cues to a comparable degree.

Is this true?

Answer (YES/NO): NO